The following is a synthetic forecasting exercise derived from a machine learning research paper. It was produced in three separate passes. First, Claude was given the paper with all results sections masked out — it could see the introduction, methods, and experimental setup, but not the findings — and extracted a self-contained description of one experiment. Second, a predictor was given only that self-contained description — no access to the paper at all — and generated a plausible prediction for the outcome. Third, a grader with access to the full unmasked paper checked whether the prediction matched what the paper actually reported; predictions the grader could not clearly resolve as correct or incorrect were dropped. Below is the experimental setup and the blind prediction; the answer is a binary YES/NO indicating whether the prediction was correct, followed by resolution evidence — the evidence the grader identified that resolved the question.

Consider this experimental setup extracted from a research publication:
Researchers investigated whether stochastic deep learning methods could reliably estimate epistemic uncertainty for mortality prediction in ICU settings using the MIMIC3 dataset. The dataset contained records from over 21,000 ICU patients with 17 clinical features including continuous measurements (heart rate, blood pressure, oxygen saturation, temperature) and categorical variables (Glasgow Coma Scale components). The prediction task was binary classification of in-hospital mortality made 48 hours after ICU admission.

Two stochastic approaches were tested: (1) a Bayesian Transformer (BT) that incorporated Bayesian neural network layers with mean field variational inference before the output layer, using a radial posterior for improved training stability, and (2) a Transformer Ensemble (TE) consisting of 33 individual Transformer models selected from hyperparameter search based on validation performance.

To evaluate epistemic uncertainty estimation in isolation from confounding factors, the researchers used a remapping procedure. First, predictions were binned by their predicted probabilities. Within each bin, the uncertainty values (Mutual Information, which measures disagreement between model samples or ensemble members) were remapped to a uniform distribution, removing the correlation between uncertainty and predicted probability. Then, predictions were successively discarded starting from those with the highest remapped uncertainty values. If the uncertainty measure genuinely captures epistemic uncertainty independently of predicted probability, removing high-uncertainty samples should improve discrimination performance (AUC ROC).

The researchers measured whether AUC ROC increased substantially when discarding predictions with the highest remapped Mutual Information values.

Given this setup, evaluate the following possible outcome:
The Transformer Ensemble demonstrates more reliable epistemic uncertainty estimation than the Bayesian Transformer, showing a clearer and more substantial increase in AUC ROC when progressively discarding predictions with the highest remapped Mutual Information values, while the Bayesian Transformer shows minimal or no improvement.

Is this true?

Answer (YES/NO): NO